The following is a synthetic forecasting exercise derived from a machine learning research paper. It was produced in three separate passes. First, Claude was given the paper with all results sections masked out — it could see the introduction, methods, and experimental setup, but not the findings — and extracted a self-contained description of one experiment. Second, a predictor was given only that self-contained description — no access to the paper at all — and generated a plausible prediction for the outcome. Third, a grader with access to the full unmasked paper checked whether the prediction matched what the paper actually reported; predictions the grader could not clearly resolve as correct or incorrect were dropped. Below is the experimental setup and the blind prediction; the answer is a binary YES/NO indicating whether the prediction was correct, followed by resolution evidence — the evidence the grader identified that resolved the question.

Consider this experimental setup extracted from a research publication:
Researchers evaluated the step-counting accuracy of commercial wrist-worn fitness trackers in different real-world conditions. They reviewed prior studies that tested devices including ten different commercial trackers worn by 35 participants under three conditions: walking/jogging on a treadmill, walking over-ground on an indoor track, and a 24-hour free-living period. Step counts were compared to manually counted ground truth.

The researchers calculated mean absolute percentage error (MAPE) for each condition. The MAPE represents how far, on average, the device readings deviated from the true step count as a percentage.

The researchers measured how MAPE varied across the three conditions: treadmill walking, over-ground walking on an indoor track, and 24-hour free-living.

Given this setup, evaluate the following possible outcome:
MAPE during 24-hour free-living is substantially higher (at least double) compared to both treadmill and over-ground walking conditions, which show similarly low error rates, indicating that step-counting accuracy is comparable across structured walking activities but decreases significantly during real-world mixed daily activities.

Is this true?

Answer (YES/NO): NO